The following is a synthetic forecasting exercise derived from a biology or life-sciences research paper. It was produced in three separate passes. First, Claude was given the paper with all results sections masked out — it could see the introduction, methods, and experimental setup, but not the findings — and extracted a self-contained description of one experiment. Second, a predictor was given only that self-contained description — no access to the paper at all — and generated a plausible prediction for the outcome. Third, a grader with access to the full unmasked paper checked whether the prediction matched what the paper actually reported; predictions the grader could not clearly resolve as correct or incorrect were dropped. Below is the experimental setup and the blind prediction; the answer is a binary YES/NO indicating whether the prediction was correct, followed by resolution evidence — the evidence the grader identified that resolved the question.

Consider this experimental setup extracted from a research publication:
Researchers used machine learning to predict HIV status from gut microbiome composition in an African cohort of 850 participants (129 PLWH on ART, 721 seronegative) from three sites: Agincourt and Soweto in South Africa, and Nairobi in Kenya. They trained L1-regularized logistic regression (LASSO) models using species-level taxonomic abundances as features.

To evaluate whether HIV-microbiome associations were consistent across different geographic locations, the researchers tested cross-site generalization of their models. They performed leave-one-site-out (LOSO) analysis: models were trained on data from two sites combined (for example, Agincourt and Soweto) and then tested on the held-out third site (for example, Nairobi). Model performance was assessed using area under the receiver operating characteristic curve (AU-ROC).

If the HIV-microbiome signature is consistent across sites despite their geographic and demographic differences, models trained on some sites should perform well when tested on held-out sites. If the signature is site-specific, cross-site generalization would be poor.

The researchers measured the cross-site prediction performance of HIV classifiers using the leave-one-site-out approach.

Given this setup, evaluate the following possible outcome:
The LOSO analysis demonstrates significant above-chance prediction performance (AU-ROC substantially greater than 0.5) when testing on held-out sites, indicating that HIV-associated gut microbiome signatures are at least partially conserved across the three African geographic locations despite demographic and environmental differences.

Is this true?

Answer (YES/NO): YES